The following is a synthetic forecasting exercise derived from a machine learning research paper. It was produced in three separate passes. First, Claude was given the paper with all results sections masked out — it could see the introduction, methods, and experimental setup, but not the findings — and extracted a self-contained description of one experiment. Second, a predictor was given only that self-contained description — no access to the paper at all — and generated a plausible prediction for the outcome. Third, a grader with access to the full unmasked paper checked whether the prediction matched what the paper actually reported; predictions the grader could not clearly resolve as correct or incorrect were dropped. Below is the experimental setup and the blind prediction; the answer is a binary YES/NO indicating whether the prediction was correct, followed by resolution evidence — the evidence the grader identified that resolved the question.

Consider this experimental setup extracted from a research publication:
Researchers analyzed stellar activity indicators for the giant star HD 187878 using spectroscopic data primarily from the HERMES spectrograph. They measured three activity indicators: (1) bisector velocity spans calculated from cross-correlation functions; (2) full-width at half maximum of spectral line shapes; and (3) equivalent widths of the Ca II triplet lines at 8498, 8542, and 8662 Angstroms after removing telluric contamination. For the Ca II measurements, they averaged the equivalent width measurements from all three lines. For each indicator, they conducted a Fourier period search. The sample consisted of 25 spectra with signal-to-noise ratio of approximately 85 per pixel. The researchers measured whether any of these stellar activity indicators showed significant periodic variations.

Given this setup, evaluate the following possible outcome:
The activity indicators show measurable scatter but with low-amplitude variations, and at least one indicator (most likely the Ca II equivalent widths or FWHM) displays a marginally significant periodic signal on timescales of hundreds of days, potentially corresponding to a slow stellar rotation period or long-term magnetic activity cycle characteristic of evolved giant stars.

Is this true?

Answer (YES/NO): NO